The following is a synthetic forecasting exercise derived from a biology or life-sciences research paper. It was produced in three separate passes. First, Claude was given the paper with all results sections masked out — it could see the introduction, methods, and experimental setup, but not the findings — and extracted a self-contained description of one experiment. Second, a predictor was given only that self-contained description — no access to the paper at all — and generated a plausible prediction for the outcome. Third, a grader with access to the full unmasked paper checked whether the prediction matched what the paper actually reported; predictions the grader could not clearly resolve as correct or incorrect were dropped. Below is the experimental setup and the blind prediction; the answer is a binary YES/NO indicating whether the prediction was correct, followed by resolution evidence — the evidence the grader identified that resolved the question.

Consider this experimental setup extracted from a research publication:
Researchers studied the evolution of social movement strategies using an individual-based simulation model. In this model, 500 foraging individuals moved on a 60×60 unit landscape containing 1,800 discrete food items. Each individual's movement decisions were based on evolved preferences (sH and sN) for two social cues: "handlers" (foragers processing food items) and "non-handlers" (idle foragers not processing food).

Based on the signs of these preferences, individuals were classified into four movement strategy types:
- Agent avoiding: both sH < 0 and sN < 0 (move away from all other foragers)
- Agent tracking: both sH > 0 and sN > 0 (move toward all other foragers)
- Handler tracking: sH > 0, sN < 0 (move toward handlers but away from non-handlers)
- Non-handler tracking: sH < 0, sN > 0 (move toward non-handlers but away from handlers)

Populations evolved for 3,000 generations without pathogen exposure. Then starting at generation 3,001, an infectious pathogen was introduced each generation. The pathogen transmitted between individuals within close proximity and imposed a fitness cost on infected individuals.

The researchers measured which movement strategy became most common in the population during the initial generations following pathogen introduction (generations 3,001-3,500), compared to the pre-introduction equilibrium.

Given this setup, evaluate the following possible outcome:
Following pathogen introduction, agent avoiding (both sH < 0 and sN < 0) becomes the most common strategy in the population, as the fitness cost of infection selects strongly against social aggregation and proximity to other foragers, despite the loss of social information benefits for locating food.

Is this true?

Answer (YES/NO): NO